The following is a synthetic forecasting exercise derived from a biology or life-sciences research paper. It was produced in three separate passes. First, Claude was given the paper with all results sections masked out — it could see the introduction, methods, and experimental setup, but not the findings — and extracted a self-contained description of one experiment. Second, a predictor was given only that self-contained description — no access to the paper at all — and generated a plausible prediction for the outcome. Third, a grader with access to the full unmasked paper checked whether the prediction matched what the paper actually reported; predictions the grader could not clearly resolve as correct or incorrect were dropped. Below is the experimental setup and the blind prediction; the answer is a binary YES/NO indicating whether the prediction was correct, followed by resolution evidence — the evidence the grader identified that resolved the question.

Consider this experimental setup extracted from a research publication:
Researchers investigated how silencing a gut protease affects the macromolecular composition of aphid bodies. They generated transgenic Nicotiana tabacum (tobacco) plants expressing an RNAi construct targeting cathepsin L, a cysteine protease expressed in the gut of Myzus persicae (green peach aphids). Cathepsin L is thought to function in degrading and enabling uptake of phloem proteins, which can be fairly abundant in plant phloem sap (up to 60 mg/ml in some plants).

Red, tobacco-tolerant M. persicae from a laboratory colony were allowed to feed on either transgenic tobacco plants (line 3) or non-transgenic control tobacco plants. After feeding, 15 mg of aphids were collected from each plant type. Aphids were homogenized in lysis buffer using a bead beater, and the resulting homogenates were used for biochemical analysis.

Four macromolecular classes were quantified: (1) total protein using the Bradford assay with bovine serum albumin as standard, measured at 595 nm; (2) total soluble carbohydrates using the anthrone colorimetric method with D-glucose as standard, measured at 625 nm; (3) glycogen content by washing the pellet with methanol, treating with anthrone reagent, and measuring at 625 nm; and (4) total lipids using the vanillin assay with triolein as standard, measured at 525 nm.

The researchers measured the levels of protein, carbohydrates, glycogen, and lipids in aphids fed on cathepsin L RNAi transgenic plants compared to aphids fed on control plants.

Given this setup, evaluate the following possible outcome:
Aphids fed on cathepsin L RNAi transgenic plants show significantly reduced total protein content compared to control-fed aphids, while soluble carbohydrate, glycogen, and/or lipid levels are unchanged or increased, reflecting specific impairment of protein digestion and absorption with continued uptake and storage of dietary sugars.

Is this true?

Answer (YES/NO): NO